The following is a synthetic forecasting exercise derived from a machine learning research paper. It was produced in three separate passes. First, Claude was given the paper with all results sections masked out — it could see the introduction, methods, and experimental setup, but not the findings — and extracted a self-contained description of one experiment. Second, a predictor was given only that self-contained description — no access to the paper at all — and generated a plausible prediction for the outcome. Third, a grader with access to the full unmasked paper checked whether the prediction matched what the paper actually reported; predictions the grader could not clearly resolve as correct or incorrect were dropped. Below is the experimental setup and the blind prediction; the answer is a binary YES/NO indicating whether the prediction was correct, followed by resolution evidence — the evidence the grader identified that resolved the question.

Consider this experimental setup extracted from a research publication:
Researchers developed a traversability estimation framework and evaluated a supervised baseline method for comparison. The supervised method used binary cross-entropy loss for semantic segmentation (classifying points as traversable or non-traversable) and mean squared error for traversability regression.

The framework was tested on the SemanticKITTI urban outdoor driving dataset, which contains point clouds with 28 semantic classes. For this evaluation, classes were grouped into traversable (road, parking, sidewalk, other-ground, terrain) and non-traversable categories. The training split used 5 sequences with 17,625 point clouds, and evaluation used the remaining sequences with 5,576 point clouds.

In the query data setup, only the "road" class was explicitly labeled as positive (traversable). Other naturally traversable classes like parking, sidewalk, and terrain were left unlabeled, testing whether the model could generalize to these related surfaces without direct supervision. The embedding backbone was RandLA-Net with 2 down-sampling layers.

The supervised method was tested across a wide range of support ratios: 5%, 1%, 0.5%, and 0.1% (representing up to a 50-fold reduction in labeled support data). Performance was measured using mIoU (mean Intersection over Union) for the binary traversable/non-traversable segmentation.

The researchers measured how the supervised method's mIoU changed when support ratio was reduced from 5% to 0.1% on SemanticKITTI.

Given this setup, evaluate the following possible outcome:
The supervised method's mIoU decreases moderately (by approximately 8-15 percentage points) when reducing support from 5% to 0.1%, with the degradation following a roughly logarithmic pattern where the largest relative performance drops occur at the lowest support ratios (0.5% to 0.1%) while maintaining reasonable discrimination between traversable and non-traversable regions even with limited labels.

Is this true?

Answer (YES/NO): NO